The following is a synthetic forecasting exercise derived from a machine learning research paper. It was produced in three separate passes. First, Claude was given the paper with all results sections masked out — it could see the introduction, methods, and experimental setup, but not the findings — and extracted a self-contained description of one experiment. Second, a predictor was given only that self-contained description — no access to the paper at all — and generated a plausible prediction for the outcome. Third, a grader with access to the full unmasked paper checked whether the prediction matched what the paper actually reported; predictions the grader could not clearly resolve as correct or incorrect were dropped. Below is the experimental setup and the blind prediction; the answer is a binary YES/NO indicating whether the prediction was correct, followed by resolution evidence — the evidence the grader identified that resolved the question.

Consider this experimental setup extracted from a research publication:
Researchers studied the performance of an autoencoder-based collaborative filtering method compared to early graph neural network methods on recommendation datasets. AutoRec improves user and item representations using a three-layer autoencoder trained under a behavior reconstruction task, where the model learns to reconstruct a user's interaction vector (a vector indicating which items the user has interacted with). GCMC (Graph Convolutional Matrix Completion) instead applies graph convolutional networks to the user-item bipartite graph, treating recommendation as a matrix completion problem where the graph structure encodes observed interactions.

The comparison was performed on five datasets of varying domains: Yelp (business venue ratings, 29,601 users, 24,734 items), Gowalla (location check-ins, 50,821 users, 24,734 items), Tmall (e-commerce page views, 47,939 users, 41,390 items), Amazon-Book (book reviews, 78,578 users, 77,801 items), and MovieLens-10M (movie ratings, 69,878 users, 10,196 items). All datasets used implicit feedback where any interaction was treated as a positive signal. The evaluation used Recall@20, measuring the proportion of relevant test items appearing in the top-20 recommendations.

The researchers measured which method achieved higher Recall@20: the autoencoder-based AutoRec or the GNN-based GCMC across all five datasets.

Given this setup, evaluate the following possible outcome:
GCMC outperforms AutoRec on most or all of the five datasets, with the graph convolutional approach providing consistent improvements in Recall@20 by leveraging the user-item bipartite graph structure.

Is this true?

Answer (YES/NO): YES